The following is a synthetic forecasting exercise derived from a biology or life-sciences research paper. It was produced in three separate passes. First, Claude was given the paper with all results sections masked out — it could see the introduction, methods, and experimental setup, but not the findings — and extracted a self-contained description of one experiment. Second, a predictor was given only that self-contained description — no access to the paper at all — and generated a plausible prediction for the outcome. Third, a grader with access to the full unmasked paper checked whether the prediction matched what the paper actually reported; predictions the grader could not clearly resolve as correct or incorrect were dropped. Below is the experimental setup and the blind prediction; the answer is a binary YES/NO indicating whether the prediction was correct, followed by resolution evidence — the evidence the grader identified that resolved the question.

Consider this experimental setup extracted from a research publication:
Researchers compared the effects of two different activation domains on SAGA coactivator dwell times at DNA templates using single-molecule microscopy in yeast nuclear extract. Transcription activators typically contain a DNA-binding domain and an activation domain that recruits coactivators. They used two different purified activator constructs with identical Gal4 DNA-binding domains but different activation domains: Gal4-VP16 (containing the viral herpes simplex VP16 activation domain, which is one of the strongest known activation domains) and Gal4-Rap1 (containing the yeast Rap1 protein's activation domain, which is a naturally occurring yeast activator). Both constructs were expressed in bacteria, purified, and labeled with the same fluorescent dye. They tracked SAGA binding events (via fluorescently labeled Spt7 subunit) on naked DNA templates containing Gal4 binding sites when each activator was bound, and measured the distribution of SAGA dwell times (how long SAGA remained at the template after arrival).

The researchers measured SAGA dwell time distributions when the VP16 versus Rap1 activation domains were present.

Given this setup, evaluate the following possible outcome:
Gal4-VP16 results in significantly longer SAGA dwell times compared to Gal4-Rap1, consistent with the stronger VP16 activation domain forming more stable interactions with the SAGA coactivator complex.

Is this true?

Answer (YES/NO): YES